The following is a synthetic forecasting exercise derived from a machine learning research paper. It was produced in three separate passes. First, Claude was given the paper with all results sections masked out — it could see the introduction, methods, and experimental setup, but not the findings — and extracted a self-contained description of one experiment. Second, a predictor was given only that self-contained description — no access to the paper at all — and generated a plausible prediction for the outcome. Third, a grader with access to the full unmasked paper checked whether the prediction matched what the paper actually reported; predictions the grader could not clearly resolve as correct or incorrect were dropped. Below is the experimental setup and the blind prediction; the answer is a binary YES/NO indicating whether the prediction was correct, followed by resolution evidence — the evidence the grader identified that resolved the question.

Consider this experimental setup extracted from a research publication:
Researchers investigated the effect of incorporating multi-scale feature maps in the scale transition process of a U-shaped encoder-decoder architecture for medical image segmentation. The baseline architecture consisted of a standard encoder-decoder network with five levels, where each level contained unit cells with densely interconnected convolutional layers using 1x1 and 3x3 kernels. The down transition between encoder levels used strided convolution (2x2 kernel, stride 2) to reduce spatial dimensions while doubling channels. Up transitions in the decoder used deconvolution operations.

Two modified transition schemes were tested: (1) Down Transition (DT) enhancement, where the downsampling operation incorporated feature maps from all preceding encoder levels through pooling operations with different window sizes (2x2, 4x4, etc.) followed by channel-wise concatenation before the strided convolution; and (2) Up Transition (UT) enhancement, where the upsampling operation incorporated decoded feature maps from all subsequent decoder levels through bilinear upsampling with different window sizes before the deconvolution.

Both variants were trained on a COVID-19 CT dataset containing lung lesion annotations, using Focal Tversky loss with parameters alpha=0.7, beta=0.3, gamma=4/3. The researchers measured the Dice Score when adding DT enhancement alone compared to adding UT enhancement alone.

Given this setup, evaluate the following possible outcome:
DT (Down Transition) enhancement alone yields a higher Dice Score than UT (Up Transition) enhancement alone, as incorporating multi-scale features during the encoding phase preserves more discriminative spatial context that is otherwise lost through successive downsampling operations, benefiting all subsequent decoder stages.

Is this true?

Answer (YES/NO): YES